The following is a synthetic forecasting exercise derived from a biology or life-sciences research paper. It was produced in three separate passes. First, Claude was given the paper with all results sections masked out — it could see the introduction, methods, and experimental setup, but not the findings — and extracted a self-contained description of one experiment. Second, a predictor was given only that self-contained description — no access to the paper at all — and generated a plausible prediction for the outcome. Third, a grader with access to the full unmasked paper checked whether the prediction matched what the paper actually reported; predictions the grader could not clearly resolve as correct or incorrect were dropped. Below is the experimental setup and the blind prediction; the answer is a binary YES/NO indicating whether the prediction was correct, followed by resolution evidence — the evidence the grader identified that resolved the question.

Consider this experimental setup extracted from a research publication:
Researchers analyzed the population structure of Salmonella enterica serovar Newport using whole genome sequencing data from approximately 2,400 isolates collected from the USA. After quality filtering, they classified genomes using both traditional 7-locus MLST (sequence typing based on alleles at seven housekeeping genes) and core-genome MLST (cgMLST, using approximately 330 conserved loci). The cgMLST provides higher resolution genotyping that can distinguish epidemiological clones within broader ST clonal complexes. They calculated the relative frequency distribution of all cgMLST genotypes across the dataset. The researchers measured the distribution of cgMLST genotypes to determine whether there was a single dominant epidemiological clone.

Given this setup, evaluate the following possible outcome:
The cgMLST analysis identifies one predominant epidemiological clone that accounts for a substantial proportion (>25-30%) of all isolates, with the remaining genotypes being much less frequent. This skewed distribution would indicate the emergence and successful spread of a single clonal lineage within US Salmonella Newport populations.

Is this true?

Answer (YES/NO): NO